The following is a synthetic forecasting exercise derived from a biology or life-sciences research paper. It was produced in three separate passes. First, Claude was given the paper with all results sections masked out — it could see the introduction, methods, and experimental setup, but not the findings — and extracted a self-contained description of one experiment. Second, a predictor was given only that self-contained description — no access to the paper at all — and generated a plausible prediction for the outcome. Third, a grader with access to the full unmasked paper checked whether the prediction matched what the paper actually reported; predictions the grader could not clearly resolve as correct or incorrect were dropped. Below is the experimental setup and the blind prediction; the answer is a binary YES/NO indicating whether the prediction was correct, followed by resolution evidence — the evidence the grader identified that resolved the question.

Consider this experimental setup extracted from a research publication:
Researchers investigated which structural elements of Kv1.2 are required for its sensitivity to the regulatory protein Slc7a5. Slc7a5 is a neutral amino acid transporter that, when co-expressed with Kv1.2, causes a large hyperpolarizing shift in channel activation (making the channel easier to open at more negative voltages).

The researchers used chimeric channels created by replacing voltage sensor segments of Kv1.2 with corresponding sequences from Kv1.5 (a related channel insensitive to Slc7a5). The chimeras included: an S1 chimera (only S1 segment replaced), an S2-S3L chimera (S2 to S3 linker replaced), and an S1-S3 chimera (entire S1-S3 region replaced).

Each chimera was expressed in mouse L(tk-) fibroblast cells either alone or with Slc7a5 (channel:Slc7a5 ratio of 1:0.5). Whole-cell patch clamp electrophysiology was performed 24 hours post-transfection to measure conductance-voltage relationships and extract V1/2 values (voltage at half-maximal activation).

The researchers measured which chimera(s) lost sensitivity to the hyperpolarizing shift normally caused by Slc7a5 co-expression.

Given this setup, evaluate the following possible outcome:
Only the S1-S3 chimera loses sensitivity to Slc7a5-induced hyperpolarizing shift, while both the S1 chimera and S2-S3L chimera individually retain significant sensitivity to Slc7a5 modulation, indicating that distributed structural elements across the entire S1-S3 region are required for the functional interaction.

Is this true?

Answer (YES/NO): NO